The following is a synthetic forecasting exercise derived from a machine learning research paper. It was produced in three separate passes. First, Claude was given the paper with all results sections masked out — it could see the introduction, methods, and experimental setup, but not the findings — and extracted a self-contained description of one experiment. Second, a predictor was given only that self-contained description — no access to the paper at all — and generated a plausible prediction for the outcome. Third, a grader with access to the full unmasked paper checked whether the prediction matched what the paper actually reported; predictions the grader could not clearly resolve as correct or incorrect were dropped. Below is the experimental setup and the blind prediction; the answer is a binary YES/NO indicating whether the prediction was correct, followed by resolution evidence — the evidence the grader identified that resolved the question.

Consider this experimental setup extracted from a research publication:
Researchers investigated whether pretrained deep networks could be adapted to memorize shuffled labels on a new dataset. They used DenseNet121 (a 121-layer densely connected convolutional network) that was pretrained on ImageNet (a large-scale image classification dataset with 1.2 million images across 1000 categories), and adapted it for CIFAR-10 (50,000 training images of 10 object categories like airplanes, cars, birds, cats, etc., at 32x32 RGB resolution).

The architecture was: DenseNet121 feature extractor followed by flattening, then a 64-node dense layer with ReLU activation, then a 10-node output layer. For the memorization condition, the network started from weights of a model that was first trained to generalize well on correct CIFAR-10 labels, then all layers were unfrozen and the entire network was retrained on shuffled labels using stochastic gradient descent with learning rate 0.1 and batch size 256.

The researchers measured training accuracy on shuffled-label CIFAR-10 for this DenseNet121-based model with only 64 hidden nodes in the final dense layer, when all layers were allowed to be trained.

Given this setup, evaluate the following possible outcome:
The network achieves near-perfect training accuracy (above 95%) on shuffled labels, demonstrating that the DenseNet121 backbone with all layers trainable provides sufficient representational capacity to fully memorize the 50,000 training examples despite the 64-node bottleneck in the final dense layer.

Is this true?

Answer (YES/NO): YES